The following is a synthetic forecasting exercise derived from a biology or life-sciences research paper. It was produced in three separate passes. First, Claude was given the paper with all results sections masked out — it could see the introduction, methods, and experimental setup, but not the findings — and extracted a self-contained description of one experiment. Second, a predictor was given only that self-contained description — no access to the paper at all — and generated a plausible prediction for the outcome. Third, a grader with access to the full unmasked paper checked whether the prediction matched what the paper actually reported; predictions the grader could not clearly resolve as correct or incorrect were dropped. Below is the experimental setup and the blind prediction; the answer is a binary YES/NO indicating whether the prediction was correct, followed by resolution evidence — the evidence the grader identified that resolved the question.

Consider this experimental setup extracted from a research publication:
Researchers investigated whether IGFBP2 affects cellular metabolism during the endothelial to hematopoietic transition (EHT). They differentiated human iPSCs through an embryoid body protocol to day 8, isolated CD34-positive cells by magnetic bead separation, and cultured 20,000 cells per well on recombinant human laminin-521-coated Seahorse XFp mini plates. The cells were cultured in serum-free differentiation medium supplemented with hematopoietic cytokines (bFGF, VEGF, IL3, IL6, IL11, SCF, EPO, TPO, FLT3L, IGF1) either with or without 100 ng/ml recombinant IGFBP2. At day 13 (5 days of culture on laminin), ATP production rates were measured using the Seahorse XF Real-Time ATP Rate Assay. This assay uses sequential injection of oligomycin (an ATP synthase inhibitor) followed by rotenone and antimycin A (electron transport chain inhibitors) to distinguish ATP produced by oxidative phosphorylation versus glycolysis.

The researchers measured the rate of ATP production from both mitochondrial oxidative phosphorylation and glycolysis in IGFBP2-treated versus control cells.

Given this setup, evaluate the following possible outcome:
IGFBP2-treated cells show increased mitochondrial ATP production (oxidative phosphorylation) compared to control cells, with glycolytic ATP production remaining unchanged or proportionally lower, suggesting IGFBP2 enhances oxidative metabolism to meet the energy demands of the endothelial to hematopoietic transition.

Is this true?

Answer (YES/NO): NO